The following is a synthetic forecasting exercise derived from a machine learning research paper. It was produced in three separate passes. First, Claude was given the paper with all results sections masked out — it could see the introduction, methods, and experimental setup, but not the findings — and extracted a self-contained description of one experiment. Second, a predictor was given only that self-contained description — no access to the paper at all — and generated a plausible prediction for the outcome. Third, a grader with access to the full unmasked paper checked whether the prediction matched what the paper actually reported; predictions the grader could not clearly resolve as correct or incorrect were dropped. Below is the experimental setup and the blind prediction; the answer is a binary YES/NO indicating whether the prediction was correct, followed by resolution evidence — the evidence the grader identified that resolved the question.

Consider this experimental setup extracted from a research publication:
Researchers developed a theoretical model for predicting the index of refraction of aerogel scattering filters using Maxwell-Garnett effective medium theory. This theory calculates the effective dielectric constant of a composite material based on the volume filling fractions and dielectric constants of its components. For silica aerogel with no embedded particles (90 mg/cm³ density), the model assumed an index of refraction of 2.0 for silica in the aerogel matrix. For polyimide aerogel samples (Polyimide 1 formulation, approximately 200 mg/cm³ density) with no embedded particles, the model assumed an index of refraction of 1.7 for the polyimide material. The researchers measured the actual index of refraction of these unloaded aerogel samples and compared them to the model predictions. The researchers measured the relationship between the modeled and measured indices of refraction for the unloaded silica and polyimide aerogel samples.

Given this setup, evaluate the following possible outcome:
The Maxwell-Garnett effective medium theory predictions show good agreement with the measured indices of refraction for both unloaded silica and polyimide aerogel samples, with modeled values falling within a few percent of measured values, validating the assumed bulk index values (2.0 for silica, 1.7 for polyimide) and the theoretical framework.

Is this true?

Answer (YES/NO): NO